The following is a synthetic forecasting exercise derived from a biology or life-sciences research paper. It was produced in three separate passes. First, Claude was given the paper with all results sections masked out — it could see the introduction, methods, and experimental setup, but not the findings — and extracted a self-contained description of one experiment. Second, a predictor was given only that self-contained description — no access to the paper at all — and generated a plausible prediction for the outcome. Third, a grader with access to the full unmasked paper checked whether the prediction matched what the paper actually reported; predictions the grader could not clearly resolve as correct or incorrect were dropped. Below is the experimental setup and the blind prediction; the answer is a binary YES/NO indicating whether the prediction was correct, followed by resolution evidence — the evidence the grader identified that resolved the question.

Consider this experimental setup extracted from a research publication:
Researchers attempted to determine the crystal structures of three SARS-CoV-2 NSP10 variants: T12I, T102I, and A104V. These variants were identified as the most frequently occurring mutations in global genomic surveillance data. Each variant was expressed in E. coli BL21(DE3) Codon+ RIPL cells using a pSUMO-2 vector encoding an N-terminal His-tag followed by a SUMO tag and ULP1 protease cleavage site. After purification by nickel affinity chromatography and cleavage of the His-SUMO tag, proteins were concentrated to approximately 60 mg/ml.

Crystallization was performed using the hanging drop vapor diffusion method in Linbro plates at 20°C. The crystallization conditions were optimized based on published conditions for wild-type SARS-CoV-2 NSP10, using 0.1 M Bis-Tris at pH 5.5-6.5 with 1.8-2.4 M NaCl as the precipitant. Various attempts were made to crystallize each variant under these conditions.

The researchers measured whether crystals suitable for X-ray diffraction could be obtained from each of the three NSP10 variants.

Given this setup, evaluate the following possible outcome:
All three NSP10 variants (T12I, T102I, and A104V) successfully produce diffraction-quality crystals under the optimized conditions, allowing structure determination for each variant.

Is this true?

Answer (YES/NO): NO